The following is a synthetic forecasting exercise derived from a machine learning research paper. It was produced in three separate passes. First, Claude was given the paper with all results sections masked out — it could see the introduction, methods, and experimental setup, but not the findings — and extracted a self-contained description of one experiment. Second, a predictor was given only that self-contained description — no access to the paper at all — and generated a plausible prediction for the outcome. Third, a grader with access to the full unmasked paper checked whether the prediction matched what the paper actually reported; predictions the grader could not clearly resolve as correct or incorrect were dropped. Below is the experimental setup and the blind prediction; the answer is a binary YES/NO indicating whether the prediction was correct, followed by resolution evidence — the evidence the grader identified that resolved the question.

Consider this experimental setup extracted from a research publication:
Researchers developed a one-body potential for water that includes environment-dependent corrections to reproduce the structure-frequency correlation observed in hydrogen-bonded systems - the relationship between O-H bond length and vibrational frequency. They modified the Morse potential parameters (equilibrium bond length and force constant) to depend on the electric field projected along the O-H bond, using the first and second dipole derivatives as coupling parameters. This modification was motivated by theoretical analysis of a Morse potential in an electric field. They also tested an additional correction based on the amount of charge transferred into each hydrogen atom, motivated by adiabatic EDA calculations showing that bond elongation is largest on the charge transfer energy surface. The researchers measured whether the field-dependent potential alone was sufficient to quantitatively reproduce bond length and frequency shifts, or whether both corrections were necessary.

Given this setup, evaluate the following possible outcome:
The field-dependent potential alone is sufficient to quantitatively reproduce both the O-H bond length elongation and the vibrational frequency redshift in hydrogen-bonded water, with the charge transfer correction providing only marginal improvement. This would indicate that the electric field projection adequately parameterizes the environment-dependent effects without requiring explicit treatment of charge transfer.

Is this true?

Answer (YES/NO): NO